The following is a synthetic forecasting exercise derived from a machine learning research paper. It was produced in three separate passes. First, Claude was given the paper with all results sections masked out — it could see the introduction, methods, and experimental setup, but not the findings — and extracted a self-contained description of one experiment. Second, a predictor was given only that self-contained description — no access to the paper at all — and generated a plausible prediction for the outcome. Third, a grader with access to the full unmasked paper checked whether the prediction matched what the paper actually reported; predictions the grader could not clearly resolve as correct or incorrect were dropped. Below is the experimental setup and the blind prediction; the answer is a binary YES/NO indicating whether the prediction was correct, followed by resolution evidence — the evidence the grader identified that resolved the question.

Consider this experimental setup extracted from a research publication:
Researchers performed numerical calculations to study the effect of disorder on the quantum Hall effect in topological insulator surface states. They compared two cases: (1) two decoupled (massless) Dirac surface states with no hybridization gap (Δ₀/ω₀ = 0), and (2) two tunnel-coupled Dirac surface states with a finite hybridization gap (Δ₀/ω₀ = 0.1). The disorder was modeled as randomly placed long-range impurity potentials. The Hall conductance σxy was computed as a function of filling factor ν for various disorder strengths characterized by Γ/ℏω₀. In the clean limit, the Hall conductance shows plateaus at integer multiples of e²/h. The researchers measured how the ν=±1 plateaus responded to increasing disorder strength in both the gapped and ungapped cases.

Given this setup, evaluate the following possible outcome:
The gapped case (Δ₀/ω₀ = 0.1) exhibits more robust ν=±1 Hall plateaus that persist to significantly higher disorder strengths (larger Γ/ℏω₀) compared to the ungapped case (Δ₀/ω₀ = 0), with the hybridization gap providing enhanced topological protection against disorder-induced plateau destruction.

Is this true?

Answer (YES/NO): NO